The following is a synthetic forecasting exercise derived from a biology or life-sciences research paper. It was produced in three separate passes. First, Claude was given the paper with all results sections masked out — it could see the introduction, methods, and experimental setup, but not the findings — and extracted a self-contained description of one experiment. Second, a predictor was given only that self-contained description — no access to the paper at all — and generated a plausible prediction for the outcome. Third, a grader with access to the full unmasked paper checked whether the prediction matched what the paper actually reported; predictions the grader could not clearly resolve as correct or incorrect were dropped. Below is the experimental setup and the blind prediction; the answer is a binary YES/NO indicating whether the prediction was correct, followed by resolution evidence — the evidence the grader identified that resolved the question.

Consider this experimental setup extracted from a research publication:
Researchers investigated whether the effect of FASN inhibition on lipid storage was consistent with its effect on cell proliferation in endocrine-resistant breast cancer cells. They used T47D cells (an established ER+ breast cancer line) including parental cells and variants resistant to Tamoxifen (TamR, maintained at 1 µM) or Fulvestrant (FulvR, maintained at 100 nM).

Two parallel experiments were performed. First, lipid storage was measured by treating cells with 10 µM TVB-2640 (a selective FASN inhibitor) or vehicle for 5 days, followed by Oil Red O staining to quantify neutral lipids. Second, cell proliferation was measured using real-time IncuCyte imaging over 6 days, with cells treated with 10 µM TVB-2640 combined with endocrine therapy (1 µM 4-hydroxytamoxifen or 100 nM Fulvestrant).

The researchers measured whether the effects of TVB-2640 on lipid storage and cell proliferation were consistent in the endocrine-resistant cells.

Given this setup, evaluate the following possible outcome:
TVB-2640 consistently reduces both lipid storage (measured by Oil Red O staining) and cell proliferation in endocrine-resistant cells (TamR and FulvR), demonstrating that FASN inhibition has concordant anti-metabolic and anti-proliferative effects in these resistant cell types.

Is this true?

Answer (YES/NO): NO